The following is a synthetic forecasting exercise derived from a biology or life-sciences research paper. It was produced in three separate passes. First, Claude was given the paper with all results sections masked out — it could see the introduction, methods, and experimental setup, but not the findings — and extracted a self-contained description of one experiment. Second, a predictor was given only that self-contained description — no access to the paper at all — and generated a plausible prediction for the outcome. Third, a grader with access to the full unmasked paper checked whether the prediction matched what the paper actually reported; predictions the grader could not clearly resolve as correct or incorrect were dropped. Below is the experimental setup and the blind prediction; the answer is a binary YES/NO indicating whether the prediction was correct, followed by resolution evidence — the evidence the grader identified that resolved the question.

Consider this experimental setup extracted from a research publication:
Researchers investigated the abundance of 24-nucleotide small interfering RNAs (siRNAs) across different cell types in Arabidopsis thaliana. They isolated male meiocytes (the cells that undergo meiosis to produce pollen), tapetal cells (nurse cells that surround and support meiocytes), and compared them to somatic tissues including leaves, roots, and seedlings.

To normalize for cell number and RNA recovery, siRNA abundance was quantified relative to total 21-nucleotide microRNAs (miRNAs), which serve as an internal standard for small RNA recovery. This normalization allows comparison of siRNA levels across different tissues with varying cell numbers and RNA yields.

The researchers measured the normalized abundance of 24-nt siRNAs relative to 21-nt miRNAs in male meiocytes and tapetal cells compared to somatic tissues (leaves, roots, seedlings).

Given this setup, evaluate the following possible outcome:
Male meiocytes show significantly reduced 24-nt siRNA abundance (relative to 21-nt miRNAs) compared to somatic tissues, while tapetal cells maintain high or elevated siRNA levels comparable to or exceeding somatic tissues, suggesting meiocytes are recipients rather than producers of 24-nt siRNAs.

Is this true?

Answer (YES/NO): NO